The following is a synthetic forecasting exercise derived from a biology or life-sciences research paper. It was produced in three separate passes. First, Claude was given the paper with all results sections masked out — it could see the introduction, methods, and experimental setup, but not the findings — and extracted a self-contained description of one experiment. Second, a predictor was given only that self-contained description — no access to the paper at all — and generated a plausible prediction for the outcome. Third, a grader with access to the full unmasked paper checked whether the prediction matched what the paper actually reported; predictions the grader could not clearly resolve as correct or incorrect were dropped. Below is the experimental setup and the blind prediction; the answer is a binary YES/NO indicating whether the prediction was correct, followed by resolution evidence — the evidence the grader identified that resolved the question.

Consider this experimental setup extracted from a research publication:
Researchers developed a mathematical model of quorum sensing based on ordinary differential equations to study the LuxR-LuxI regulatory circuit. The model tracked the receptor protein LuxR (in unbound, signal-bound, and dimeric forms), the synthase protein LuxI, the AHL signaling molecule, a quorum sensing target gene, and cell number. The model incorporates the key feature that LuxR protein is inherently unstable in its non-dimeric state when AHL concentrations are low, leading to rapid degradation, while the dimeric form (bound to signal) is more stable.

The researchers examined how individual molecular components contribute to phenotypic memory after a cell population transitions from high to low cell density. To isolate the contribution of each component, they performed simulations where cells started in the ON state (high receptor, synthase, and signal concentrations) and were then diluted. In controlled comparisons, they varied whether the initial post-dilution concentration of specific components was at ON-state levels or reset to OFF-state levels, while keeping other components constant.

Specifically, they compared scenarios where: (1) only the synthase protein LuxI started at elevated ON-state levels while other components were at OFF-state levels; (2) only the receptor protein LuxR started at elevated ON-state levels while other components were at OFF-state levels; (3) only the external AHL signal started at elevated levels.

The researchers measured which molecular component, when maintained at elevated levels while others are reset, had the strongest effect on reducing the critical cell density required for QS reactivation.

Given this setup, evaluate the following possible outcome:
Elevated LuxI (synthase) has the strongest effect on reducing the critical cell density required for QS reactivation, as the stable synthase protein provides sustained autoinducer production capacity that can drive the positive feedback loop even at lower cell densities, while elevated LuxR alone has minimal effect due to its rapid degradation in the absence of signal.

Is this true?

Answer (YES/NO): NO